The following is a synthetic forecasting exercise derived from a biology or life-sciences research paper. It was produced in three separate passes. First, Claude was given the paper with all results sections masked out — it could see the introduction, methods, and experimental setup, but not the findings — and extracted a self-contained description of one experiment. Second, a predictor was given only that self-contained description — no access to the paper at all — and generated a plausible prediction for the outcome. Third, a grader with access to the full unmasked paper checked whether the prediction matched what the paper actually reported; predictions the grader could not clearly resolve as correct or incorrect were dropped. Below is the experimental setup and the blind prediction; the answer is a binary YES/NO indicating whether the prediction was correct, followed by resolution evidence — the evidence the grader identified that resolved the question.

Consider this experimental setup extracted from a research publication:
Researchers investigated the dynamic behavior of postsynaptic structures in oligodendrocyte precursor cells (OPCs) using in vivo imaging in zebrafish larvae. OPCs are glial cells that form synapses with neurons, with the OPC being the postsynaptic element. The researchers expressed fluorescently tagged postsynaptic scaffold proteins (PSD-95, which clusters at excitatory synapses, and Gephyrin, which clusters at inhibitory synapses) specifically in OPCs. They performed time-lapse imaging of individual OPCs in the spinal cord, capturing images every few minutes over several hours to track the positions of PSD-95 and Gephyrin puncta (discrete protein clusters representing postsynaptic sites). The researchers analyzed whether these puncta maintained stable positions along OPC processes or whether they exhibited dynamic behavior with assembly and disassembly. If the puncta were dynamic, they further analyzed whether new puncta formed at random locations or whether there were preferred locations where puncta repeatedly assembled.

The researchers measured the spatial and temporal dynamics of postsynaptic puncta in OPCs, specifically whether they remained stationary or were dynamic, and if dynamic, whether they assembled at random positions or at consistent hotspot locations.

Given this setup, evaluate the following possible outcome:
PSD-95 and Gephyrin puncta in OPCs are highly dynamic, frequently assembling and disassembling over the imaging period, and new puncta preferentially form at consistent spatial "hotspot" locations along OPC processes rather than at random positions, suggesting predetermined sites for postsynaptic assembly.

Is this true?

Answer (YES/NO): YES